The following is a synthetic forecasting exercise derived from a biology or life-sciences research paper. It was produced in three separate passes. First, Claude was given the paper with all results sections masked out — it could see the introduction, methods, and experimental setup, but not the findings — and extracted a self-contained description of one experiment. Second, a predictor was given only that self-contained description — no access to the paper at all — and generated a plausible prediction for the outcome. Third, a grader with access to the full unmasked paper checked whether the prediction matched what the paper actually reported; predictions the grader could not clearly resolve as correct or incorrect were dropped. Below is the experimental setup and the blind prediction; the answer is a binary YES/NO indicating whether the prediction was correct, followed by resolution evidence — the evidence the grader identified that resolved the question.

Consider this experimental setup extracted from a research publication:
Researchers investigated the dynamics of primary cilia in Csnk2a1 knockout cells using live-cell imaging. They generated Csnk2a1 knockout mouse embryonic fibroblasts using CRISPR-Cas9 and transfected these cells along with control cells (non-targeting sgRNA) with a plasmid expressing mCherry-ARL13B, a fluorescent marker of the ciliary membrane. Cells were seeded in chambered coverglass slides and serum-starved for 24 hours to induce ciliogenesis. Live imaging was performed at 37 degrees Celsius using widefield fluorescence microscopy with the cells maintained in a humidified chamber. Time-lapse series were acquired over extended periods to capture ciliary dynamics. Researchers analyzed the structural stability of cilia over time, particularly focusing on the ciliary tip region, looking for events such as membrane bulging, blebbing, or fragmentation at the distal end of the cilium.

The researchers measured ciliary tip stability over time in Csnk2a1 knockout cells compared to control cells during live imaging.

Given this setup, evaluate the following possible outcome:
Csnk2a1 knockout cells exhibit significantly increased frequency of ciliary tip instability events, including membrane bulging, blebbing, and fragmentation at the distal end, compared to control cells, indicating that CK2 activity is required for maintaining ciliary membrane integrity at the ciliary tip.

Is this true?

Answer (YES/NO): YES